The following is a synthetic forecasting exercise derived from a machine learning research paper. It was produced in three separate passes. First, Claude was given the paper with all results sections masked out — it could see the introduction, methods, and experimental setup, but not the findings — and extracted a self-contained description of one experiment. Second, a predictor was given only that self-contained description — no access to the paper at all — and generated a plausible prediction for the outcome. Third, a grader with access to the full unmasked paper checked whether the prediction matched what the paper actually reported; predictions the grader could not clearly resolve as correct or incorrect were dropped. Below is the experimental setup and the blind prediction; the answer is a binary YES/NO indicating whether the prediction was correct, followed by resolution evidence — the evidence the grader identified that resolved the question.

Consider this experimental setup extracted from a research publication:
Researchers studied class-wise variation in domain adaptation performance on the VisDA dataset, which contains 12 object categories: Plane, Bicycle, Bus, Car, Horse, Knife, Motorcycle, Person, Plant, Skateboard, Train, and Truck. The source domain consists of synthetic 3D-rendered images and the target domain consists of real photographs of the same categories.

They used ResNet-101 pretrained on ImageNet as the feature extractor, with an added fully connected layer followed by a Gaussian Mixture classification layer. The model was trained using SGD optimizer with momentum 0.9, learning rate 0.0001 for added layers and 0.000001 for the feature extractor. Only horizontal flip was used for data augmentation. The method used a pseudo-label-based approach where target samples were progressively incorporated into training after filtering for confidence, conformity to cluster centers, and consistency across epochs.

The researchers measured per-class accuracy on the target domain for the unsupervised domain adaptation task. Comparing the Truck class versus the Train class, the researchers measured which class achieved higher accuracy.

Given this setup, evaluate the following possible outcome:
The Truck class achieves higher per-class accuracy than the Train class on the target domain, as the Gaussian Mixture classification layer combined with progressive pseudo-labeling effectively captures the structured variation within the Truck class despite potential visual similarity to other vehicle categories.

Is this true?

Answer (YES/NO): NO